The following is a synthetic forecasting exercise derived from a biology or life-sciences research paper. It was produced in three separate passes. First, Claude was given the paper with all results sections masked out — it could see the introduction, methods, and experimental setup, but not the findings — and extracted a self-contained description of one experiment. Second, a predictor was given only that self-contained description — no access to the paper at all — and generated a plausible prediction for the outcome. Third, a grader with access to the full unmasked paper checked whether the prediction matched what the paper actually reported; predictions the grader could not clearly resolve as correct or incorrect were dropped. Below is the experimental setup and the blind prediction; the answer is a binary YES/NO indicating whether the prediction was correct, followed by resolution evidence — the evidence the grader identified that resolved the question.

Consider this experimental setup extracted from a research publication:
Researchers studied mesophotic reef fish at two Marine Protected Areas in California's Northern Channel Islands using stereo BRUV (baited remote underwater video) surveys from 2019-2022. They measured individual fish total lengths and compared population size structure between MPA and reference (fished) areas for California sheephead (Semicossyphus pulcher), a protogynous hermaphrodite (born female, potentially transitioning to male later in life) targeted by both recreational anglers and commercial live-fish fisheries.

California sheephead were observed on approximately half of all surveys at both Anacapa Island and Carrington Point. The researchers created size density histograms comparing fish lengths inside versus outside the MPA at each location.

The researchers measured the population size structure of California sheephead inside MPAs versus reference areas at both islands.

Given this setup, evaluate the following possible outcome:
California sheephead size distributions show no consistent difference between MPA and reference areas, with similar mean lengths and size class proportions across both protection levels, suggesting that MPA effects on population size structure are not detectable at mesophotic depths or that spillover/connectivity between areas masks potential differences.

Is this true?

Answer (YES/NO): NO